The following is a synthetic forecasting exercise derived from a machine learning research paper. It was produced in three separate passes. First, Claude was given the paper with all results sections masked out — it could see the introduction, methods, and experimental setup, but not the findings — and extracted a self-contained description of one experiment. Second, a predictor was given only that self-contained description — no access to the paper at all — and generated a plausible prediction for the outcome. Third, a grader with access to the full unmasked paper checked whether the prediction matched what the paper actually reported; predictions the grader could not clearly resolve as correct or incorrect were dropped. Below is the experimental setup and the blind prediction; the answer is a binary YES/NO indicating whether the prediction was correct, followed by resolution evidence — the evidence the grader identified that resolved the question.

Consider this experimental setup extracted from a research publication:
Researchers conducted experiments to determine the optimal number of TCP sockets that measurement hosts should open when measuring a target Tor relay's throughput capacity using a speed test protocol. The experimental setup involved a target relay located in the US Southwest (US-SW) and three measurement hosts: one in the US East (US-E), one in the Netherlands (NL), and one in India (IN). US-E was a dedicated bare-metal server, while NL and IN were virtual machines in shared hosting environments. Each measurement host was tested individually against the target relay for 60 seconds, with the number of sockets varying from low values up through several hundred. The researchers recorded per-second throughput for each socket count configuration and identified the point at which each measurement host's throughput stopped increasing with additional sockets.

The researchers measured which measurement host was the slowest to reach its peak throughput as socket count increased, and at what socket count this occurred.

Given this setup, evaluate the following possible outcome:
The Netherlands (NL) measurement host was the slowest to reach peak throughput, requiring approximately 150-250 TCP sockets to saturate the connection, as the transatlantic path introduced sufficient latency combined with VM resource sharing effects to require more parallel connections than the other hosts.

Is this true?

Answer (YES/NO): NO